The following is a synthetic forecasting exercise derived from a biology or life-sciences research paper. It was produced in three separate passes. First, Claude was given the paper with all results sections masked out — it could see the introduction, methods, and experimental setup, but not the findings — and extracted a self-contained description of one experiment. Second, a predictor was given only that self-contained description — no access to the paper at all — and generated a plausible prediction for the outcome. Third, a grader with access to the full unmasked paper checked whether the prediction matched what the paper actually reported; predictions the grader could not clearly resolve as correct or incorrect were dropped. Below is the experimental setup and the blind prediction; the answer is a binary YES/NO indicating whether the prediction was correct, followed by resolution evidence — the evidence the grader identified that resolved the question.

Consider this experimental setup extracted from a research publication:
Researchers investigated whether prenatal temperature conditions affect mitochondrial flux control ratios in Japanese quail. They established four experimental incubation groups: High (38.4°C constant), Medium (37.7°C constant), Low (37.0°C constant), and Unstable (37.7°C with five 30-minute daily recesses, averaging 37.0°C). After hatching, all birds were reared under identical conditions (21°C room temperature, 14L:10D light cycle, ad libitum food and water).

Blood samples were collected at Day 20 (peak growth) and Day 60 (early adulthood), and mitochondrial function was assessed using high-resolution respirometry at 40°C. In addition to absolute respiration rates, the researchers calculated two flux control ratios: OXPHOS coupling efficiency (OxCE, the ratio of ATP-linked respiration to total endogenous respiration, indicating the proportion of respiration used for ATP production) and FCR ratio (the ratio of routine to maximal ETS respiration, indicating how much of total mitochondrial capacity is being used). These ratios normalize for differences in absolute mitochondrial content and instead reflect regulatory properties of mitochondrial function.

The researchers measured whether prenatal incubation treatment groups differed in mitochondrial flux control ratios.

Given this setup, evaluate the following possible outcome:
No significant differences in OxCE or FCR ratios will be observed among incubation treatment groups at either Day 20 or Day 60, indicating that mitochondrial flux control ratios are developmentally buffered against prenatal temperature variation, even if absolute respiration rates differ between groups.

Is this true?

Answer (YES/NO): YES